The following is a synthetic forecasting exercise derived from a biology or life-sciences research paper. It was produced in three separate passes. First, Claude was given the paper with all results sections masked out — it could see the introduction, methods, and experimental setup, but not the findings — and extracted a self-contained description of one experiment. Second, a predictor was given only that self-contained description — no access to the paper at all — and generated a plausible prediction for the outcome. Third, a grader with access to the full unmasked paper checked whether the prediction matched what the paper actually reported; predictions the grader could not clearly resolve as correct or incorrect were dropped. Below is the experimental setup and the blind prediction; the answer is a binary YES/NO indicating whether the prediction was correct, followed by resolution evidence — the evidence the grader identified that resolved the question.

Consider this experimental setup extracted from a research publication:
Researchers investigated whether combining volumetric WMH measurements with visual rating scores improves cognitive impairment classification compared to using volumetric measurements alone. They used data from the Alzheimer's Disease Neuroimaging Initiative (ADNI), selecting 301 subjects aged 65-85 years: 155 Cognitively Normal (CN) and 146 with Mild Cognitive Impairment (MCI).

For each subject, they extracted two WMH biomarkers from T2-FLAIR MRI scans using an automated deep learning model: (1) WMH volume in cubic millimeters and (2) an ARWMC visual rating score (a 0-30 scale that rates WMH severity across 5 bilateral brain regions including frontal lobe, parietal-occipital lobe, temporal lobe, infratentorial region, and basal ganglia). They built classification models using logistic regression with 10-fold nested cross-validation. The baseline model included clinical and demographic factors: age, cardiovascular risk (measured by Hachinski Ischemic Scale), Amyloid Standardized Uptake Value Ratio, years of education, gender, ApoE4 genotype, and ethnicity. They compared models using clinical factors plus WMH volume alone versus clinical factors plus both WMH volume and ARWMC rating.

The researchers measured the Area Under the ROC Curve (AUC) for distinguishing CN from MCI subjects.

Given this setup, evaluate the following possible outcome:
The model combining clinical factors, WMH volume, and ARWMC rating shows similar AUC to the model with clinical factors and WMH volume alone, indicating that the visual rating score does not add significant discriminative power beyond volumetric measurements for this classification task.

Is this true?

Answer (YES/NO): NO